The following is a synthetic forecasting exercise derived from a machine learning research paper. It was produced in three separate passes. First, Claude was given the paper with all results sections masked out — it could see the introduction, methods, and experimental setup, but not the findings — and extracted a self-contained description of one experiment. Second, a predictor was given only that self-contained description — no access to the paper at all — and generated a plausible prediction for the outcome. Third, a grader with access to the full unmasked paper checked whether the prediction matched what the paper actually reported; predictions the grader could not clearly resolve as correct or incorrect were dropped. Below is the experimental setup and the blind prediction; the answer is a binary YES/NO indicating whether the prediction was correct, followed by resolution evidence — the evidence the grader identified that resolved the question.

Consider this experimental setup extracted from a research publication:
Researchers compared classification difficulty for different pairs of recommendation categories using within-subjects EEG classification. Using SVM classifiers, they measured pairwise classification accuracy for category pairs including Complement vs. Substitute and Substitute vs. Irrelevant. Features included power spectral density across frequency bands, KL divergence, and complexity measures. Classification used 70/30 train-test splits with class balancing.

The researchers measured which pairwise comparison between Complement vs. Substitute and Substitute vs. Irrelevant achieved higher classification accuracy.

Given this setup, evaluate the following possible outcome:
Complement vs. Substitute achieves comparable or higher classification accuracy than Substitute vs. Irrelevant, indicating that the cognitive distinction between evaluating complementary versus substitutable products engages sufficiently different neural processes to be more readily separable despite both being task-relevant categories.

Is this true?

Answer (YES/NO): NO